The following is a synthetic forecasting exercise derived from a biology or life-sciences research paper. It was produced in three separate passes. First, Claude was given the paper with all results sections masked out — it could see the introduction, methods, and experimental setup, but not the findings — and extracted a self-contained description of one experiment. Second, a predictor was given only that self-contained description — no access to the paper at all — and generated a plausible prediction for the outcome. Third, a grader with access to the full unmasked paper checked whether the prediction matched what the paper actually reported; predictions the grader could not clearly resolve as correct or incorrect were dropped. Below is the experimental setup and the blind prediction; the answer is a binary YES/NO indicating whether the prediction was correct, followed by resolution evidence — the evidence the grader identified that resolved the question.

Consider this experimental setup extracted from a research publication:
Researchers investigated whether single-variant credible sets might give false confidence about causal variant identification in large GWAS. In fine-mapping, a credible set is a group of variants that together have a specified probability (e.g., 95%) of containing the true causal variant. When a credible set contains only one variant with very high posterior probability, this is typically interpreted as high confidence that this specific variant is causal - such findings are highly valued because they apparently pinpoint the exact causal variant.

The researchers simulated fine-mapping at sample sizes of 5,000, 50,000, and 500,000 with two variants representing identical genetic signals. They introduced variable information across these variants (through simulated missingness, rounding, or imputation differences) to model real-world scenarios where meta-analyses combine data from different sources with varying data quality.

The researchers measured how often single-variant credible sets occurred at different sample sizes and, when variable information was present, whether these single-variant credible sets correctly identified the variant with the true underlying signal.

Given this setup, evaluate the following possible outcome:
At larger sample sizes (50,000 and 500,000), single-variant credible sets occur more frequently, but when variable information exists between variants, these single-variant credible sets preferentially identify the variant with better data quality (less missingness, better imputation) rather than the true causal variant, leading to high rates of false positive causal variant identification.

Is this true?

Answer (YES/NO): YES